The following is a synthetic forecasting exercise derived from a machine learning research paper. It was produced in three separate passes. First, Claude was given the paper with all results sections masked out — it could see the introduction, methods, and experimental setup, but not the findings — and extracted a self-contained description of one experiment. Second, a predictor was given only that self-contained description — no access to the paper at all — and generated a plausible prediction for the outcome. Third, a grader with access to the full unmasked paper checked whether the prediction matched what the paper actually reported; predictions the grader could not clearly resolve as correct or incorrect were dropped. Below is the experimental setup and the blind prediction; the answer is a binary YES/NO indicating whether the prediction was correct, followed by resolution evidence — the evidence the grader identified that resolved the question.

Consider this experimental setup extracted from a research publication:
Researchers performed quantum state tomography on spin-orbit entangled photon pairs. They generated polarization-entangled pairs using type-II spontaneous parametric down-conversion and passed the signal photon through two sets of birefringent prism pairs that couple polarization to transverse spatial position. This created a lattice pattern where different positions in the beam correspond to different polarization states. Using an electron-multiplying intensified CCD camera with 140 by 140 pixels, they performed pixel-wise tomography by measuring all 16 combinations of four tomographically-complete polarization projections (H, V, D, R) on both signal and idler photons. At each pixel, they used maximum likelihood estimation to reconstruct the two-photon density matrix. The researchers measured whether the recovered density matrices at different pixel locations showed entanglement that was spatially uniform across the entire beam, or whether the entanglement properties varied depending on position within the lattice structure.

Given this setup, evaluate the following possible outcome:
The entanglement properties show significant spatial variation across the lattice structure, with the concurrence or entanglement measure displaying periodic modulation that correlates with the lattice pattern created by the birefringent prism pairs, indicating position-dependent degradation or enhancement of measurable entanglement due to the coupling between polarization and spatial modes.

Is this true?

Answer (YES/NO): YES